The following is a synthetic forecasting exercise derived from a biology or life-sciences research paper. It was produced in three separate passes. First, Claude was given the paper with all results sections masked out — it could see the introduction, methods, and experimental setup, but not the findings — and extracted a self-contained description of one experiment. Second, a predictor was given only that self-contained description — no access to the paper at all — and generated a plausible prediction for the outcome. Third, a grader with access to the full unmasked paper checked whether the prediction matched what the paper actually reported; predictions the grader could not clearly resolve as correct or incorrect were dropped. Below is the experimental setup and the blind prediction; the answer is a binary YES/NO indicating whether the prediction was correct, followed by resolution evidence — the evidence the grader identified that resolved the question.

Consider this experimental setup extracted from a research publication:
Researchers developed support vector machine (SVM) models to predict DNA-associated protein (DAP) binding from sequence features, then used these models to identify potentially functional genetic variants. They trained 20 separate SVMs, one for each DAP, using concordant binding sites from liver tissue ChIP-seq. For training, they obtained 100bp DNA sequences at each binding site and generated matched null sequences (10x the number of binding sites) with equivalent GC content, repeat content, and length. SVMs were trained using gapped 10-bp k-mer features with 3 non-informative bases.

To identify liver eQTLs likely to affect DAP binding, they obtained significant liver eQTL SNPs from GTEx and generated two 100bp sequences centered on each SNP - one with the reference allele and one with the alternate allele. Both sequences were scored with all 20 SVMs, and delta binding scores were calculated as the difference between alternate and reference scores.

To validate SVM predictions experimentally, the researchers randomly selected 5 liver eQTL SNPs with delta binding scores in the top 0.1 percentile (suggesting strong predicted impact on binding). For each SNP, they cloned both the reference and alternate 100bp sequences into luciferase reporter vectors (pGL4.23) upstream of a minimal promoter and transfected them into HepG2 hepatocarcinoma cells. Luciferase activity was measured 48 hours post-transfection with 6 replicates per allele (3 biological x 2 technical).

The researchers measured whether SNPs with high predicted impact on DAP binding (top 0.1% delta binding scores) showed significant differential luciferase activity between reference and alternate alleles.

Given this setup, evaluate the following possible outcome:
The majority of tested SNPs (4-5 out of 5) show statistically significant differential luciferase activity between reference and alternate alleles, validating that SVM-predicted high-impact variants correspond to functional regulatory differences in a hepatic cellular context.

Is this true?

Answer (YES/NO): NO